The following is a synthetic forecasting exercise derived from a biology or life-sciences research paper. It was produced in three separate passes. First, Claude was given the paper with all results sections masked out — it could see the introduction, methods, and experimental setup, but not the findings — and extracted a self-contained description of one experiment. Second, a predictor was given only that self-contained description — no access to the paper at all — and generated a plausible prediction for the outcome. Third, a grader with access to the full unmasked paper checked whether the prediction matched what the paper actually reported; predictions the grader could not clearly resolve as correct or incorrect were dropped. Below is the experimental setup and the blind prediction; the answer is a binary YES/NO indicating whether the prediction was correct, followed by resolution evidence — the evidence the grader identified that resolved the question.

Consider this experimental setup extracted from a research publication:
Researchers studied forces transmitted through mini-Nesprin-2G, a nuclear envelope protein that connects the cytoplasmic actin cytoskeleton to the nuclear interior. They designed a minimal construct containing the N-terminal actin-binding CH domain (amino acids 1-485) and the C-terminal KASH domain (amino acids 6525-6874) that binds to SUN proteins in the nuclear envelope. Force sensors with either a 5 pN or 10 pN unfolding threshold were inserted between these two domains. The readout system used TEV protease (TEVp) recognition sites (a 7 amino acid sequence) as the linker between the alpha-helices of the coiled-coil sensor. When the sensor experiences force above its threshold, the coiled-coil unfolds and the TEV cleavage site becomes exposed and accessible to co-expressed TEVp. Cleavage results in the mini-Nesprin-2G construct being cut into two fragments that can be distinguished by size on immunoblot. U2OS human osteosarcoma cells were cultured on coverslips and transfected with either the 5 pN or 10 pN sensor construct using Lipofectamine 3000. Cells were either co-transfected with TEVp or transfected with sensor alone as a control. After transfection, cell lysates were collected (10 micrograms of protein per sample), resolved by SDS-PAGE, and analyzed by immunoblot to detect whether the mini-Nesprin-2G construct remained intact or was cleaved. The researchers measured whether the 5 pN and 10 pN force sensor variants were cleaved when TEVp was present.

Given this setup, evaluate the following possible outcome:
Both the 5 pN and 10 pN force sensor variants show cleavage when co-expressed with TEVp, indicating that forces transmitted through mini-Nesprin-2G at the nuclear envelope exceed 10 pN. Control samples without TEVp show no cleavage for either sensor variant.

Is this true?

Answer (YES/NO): NO